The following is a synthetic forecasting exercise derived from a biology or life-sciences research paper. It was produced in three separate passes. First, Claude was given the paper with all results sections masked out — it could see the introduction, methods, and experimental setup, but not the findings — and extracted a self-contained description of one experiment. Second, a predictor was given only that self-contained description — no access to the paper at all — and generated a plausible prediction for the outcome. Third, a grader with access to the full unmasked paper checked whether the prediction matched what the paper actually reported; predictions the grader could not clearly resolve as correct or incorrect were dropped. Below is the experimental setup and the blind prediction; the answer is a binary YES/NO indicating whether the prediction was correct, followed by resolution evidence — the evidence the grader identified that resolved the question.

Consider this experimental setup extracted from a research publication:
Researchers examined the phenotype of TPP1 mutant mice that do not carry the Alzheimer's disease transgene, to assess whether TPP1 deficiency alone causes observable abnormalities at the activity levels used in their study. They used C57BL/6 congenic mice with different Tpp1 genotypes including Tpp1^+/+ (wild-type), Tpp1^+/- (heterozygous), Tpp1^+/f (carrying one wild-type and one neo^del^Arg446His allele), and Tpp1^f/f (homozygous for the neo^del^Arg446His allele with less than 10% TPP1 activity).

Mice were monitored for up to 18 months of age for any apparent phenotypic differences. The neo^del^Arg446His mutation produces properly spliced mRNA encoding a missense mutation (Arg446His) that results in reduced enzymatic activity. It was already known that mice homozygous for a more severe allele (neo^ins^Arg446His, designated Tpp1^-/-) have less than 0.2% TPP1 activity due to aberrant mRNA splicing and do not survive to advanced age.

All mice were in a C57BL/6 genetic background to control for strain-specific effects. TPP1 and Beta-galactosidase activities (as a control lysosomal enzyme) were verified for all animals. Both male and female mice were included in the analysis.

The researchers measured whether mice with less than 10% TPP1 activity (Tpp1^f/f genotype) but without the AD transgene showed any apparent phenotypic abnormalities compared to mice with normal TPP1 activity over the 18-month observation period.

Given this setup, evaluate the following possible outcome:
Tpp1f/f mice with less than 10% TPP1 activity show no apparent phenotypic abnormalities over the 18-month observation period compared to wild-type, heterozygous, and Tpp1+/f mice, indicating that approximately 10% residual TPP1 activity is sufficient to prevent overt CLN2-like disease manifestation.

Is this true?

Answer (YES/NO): YES